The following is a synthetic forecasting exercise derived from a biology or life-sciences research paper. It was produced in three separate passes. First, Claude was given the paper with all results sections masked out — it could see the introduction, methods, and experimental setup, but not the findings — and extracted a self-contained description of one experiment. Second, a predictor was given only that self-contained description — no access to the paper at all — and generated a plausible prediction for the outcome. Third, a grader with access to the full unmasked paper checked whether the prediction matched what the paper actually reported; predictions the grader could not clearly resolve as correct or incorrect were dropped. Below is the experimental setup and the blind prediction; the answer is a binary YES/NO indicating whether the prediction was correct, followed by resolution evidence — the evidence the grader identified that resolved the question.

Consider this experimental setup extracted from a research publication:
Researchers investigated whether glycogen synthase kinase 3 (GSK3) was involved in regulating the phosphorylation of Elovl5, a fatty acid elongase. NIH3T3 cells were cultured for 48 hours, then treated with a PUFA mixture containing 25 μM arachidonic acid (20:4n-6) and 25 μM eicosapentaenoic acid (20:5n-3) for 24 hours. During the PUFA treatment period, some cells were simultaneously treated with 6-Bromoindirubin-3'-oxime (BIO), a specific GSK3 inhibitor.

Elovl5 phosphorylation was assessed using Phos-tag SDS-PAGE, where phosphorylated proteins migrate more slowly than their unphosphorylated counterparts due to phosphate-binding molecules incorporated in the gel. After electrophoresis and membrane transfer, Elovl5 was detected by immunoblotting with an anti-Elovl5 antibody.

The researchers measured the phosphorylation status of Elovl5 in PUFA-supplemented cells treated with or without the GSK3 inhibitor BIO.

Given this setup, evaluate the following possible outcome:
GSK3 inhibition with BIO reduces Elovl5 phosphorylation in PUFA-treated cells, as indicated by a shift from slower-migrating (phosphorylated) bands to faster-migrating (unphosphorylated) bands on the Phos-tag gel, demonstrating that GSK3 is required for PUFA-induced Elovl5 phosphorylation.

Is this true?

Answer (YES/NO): YES